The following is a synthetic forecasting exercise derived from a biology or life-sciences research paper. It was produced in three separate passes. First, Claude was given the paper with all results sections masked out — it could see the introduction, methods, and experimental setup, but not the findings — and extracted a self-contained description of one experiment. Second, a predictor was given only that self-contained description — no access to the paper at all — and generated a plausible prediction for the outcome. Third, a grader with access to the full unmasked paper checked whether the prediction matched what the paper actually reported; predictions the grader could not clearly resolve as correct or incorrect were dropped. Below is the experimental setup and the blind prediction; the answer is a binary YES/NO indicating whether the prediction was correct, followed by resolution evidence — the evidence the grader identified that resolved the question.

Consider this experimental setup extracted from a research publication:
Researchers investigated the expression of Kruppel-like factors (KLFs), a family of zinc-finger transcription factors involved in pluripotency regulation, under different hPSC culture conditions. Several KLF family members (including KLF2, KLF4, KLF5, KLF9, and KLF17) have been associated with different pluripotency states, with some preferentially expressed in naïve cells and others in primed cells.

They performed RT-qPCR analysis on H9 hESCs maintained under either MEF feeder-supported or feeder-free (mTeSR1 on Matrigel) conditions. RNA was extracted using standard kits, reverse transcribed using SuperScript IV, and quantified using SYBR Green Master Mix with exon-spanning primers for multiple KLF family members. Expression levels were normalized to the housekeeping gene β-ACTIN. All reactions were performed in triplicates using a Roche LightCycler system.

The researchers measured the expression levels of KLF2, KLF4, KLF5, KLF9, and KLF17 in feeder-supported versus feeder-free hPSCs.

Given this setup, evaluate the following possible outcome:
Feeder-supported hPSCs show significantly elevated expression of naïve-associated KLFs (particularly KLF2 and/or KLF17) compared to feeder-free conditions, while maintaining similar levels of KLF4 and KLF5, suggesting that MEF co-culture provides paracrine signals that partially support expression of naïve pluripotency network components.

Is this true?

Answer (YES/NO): NO